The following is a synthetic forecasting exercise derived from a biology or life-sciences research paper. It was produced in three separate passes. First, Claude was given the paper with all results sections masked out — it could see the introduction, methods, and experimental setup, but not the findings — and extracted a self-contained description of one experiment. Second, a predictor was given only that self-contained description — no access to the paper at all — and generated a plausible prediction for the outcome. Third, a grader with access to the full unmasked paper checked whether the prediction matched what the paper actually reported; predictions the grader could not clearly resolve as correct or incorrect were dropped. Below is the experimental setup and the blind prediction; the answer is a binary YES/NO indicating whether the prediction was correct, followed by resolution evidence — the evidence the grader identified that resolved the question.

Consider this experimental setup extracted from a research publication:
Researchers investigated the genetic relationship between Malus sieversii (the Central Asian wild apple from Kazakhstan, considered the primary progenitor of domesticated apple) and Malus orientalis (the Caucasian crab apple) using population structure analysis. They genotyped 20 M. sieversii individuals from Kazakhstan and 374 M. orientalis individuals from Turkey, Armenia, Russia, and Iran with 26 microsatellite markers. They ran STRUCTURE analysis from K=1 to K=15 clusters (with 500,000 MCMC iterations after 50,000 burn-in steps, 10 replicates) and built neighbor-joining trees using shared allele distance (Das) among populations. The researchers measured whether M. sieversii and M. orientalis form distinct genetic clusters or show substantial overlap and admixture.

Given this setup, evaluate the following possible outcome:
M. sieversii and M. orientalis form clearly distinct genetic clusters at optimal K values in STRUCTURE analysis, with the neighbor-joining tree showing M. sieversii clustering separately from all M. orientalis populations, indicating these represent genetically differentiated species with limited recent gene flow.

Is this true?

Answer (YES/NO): YES